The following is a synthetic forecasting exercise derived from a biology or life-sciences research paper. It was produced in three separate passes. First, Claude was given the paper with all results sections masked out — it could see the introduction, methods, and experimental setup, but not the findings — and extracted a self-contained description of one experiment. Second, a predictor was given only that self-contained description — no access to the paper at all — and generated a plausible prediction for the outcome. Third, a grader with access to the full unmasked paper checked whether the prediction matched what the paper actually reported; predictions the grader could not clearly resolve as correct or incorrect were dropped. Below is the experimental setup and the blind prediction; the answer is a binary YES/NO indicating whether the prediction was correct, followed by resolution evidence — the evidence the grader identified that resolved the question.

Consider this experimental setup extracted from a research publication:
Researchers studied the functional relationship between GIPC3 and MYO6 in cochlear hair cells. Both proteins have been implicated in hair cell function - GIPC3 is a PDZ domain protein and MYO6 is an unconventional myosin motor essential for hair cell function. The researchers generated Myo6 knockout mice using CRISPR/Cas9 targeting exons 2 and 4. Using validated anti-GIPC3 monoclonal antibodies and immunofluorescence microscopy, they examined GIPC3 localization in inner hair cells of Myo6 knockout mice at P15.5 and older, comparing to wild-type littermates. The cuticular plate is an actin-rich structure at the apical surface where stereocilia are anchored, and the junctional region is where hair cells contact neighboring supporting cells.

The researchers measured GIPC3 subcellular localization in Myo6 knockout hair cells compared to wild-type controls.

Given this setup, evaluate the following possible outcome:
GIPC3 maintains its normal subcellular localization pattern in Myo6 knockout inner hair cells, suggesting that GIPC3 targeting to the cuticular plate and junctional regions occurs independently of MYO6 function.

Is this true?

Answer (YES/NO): NO